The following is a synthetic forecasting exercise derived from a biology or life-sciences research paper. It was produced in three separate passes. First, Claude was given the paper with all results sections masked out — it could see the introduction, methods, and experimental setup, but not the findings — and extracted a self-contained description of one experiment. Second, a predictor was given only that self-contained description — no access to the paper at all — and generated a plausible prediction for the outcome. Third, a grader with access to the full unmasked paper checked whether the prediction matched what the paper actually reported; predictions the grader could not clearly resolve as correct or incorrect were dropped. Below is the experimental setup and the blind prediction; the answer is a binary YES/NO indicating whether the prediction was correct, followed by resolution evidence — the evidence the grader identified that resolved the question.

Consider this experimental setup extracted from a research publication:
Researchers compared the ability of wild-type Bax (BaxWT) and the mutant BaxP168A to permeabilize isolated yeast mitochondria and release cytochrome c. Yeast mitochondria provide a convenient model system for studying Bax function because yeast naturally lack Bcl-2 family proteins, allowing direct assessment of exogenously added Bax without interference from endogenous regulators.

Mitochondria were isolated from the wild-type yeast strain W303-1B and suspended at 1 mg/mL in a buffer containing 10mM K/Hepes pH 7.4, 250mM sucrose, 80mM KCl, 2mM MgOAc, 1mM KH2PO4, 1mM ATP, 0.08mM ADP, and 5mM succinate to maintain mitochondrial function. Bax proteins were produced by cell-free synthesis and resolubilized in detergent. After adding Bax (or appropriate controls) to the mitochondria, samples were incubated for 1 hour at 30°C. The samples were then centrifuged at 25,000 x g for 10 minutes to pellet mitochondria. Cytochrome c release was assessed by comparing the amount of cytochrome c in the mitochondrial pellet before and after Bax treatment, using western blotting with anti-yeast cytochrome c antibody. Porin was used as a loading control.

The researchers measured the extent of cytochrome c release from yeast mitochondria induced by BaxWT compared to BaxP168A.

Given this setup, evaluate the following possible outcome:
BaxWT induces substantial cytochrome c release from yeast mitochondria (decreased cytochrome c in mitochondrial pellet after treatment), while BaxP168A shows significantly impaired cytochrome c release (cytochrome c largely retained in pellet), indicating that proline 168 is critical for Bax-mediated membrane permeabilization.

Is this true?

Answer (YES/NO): NO